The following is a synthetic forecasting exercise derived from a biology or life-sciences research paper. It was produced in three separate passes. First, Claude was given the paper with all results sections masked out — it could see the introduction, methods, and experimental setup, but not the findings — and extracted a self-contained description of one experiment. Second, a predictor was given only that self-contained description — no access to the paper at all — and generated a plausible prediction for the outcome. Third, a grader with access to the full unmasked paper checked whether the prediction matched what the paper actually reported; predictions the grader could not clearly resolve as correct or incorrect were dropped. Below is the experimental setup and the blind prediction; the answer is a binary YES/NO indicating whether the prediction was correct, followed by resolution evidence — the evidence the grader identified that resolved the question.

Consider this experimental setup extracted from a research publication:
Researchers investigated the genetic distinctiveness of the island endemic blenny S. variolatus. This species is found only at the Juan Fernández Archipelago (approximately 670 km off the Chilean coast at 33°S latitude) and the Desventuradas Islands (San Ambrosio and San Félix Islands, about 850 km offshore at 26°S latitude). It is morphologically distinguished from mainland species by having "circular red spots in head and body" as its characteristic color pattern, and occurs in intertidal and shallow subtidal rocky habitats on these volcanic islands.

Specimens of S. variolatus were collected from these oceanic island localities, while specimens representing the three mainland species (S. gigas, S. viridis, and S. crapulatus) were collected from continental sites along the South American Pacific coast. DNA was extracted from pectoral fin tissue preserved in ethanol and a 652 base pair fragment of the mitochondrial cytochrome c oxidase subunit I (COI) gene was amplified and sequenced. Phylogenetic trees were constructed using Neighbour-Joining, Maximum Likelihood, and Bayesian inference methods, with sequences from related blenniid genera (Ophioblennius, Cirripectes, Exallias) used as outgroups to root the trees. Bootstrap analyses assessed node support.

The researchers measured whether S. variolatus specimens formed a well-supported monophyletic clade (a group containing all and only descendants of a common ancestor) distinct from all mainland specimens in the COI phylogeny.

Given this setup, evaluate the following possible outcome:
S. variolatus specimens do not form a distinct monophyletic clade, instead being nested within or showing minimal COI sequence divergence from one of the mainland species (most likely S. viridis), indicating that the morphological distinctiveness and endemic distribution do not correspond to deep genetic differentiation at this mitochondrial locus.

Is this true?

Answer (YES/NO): NO